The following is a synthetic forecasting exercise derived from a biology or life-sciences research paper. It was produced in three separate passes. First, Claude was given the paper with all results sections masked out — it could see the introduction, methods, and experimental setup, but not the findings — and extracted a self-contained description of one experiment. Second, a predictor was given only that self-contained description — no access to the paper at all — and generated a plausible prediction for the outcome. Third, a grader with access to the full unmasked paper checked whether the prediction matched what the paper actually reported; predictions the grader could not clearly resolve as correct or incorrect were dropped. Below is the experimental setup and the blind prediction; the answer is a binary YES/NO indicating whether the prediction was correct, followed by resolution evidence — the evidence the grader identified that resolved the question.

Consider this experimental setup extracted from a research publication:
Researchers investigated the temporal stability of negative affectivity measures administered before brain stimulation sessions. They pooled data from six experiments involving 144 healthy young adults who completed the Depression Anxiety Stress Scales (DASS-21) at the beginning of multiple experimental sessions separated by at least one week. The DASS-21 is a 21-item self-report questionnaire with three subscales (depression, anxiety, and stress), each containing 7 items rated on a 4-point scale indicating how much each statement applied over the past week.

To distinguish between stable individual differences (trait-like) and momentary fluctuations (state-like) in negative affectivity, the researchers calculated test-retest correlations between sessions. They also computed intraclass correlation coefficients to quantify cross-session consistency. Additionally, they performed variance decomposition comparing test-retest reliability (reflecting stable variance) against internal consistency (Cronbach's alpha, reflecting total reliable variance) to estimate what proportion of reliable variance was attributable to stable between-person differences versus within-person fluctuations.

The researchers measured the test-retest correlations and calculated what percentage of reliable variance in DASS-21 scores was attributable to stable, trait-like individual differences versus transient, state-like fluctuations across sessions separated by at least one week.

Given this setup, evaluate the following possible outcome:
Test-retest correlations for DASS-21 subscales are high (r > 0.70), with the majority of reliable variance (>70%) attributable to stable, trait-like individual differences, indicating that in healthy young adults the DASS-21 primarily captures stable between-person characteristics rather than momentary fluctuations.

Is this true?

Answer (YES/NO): NO